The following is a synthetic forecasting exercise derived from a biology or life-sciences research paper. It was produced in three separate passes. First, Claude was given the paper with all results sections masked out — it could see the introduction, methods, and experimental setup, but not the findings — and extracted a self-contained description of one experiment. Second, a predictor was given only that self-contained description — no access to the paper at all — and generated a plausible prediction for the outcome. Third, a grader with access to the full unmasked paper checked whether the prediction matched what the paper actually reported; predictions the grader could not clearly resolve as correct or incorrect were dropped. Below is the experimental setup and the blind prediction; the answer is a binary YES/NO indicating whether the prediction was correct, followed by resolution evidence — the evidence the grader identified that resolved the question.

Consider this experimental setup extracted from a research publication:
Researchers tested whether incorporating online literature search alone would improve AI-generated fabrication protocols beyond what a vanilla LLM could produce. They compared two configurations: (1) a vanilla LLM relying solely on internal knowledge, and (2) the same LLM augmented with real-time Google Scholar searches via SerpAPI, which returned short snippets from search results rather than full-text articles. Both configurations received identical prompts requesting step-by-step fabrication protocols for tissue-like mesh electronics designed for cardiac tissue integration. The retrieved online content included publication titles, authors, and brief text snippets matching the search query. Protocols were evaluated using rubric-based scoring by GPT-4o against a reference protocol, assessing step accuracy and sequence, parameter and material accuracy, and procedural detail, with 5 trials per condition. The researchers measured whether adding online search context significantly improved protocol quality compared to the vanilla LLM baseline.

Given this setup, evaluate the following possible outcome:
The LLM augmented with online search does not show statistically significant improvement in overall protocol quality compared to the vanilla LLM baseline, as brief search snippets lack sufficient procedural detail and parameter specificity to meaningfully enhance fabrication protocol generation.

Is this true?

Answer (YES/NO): YES